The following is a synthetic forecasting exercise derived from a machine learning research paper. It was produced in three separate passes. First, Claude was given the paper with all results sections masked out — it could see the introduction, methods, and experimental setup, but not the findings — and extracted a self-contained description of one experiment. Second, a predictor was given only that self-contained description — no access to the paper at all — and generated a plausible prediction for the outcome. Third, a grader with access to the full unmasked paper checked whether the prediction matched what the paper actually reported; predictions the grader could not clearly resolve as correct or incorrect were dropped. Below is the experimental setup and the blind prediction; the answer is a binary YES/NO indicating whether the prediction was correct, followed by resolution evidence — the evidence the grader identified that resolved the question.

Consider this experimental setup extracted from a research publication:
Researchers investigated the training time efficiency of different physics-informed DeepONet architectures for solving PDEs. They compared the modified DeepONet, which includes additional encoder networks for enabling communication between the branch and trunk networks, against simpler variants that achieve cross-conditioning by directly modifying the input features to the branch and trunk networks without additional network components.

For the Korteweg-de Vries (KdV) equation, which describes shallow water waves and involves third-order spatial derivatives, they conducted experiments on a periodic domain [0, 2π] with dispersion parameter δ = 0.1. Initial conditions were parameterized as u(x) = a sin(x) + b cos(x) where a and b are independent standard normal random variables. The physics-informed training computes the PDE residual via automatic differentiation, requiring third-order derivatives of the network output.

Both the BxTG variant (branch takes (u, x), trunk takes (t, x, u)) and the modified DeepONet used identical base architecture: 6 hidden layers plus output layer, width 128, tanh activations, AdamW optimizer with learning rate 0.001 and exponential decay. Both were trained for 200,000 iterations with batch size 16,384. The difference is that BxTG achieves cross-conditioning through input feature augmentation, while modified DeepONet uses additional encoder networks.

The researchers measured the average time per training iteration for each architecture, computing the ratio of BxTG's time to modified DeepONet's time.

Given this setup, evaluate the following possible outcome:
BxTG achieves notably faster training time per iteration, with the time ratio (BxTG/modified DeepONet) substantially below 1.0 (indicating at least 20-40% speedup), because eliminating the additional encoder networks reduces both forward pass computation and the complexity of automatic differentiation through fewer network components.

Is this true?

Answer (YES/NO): YES